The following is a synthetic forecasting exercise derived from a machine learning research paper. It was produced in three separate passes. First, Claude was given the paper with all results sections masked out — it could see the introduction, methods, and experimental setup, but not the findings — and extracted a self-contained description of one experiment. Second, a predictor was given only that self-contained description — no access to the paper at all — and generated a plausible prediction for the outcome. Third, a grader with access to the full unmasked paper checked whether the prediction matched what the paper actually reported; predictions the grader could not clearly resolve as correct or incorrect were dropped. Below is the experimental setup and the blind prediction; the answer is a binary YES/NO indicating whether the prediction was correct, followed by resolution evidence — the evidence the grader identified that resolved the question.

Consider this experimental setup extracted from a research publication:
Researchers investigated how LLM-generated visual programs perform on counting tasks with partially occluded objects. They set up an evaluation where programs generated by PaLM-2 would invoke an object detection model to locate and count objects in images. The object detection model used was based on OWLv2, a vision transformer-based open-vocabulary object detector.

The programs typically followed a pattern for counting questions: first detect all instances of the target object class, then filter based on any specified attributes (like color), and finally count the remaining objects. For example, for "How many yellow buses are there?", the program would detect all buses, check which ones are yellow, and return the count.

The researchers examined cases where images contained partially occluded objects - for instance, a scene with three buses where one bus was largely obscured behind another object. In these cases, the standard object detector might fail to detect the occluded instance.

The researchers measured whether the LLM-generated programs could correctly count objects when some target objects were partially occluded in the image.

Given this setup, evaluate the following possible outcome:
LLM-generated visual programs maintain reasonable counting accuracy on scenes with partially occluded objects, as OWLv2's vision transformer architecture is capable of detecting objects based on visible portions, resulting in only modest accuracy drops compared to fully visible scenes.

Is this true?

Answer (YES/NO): NO